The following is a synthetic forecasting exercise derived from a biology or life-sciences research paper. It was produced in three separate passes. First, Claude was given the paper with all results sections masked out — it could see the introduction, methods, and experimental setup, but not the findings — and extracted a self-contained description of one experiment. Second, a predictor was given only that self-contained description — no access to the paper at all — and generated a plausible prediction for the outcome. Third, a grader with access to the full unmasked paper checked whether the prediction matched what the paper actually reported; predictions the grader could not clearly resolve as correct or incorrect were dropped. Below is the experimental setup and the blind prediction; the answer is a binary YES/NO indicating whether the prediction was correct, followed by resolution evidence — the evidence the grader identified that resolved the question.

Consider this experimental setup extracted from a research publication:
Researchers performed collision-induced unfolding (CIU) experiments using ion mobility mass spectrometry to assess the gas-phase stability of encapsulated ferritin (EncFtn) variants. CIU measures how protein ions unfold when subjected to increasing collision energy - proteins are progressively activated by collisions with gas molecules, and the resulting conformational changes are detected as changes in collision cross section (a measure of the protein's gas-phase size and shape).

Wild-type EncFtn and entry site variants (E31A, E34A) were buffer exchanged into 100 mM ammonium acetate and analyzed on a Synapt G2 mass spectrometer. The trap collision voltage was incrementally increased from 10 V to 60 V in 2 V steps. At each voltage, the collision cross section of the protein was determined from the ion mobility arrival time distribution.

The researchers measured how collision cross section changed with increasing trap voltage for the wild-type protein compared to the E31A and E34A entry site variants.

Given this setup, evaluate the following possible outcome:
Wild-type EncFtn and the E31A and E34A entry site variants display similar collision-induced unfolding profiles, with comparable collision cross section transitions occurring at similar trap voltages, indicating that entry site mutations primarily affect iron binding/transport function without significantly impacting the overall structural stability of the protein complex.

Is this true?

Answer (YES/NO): YES